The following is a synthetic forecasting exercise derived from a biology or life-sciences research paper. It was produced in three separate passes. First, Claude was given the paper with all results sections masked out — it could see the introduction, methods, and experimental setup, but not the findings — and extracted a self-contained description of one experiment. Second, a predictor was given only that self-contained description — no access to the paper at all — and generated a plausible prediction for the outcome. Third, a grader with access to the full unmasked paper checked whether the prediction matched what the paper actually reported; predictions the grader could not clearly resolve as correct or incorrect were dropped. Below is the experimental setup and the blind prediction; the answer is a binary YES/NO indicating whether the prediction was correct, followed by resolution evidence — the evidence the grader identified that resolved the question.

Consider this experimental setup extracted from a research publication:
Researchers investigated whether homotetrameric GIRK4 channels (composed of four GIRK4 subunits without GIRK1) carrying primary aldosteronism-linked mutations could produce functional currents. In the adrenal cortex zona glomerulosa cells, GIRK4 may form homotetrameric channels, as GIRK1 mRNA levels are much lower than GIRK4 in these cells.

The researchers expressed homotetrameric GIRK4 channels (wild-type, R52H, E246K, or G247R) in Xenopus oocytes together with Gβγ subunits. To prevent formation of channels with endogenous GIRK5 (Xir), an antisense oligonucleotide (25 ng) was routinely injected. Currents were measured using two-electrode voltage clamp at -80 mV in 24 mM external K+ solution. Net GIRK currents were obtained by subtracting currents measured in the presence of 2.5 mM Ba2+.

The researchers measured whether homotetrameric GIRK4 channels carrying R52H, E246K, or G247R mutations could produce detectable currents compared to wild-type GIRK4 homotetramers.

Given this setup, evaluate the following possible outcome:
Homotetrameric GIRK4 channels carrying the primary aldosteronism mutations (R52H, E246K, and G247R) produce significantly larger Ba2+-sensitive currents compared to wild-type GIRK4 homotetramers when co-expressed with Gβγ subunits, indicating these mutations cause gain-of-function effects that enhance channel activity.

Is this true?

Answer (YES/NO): NO